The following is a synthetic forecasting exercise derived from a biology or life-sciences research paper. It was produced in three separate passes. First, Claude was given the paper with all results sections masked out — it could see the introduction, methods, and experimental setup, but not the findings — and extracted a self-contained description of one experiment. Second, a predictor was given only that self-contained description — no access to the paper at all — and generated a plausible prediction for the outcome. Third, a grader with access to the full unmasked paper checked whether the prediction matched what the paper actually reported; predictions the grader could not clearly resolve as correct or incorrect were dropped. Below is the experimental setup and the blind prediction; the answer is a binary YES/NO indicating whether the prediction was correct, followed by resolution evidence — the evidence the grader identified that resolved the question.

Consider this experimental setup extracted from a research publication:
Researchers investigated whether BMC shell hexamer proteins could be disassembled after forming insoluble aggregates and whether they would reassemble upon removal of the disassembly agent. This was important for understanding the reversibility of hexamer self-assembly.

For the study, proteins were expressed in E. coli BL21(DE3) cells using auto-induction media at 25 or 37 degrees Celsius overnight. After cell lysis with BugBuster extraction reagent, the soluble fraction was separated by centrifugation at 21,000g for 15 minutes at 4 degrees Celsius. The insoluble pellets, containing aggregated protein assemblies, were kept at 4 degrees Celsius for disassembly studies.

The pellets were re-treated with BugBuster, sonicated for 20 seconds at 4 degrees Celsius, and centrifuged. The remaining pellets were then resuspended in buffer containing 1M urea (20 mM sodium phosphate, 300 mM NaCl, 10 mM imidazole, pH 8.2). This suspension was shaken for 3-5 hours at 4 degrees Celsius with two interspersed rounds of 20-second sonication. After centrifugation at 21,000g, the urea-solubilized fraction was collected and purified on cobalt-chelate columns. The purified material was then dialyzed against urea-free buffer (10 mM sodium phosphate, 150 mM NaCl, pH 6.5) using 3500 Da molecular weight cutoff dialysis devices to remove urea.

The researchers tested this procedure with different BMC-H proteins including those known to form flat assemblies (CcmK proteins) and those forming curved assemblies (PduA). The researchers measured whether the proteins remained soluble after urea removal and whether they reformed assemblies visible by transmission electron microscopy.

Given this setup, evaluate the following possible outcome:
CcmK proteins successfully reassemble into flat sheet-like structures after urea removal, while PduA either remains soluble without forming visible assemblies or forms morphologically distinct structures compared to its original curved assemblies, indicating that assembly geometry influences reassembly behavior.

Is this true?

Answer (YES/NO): NO